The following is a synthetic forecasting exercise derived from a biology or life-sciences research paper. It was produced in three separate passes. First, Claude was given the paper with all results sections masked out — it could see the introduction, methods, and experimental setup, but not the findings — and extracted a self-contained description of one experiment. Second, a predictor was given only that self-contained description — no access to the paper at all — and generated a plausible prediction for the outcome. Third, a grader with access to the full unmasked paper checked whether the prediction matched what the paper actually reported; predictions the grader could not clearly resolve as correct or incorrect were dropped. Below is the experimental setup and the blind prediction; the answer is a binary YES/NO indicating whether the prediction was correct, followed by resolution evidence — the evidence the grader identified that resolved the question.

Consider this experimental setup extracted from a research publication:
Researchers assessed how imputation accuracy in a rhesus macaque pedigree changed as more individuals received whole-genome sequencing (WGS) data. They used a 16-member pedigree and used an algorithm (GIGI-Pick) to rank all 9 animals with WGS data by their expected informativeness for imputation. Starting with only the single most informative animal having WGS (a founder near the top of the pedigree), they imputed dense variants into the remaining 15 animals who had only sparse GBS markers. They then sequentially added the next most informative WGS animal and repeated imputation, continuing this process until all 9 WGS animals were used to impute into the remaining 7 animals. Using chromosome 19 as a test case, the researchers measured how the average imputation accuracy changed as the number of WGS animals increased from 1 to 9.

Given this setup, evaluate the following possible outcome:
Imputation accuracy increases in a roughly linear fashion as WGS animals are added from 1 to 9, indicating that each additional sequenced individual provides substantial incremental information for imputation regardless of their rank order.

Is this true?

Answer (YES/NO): NO